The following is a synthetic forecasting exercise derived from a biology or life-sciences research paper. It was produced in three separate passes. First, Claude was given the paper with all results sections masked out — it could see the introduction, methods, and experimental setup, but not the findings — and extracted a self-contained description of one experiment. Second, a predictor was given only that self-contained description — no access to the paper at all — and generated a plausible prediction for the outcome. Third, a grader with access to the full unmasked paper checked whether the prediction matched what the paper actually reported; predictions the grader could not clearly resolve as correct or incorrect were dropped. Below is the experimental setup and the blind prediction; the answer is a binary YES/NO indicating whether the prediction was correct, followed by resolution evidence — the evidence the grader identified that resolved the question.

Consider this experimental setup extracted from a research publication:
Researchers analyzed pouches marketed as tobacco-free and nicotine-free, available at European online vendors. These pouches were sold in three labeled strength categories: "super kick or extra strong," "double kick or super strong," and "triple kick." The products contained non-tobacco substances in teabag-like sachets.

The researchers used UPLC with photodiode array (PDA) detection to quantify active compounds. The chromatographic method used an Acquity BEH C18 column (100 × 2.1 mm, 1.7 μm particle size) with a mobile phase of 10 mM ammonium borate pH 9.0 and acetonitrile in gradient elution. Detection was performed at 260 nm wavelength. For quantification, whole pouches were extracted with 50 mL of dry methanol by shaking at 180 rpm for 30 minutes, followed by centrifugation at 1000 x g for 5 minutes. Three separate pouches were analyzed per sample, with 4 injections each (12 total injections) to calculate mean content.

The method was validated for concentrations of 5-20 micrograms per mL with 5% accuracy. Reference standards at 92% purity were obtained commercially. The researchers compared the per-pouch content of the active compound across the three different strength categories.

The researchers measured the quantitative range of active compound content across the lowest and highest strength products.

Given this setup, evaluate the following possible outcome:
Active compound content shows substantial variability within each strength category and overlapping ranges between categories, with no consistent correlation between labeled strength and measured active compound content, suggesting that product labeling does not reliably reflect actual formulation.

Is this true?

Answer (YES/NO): NO